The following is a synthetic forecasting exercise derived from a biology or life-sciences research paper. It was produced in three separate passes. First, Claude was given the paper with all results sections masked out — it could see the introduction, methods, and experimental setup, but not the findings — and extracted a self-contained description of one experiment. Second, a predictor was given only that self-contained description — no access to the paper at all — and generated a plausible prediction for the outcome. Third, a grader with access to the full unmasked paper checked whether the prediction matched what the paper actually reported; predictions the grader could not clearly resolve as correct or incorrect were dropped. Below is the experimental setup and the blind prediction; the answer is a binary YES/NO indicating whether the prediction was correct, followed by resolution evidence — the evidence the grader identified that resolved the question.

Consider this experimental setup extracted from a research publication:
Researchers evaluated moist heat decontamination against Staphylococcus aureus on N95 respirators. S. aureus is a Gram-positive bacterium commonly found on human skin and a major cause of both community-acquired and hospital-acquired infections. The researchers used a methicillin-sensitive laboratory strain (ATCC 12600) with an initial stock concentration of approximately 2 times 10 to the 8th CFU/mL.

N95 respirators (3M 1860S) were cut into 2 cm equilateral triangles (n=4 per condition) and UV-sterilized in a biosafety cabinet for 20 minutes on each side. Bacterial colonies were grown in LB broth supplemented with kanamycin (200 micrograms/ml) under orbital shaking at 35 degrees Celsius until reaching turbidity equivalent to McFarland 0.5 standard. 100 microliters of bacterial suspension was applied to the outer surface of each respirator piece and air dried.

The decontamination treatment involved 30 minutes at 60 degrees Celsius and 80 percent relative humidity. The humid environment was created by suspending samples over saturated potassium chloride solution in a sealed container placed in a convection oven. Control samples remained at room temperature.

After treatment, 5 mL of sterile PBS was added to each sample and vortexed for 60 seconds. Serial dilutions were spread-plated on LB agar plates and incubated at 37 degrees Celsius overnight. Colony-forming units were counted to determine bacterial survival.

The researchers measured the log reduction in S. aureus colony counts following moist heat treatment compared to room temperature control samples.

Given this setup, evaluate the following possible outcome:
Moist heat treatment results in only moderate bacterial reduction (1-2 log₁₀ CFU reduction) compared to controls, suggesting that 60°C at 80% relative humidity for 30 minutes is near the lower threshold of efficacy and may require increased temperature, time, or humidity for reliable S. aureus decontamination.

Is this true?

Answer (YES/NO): NO